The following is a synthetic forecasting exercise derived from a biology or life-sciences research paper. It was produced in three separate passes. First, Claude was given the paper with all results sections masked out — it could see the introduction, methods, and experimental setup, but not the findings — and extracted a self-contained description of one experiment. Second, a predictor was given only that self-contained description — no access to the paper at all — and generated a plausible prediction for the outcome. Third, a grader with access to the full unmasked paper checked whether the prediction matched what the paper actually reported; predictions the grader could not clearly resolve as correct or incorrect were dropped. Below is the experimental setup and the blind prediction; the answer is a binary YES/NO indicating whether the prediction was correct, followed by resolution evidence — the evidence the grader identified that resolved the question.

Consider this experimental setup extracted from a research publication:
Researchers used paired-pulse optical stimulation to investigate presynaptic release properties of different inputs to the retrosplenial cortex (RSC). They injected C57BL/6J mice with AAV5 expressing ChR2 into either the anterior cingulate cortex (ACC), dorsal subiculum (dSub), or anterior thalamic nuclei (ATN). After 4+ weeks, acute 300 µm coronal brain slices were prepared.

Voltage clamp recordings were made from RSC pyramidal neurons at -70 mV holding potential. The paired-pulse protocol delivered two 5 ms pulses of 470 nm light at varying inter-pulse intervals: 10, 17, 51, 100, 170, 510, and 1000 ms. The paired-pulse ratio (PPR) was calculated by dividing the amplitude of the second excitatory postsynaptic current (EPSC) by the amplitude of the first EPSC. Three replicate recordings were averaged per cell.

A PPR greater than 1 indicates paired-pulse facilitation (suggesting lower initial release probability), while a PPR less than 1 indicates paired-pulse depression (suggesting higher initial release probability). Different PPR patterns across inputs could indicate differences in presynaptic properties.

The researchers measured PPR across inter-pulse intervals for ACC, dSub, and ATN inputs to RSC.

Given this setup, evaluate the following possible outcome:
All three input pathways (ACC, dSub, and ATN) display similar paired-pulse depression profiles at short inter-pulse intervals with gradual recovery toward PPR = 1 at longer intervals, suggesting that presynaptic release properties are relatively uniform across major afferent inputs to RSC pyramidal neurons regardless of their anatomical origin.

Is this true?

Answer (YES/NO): YES